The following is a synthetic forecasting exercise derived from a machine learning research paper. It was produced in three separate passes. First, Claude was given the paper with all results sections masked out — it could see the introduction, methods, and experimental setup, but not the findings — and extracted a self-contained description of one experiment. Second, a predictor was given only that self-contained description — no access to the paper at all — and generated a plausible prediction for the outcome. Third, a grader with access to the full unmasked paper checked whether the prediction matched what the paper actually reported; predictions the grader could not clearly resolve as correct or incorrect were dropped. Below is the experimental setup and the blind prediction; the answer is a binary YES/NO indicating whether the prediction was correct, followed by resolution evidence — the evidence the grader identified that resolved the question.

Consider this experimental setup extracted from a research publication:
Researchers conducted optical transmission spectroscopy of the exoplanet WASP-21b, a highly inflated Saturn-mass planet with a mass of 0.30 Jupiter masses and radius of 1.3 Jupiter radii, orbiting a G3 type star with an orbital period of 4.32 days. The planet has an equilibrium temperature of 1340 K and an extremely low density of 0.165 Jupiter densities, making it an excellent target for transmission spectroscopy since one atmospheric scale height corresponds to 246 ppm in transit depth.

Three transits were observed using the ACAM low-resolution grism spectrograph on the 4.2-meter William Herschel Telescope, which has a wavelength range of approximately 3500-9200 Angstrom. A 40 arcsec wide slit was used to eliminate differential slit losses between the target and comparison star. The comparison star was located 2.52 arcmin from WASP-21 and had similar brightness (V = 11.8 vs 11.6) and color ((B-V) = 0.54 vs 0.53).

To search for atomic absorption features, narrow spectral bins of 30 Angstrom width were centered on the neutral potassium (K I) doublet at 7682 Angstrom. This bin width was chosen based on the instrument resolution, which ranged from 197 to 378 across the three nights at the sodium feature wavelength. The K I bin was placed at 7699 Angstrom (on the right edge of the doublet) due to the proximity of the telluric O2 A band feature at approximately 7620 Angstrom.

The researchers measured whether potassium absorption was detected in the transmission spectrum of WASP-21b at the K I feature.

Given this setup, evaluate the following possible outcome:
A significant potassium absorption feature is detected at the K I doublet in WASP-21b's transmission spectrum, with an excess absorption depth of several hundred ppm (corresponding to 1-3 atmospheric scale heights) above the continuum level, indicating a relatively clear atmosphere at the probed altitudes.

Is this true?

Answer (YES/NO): NO